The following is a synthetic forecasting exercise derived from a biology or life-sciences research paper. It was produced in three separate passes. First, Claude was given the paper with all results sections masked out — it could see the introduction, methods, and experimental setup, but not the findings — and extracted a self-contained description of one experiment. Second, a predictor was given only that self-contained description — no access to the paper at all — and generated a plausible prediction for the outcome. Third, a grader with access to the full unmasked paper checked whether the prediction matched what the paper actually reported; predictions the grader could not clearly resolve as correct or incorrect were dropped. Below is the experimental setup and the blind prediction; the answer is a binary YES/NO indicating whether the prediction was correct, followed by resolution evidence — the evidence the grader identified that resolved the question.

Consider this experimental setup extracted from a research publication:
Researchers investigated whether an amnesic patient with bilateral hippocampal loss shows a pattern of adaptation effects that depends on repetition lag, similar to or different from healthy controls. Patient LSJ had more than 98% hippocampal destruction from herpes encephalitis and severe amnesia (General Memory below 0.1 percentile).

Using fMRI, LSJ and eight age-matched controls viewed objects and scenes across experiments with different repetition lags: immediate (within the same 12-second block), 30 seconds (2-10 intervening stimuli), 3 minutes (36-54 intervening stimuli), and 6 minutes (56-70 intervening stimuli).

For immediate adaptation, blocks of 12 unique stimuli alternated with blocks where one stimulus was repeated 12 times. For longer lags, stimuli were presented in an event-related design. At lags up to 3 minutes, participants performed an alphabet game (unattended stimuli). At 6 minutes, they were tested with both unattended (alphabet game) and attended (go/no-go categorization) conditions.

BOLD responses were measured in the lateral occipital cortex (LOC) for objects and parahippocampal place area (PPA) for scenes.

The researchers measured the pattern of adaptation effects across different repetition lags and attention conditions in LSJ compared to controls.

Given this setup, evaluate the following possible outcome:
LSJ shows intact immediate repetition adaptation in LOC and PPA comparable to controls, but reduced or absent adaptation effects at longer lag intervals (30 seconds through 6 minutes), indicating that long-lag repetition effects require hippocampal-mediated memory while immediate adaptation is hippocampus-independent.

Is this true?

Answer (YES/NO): NO